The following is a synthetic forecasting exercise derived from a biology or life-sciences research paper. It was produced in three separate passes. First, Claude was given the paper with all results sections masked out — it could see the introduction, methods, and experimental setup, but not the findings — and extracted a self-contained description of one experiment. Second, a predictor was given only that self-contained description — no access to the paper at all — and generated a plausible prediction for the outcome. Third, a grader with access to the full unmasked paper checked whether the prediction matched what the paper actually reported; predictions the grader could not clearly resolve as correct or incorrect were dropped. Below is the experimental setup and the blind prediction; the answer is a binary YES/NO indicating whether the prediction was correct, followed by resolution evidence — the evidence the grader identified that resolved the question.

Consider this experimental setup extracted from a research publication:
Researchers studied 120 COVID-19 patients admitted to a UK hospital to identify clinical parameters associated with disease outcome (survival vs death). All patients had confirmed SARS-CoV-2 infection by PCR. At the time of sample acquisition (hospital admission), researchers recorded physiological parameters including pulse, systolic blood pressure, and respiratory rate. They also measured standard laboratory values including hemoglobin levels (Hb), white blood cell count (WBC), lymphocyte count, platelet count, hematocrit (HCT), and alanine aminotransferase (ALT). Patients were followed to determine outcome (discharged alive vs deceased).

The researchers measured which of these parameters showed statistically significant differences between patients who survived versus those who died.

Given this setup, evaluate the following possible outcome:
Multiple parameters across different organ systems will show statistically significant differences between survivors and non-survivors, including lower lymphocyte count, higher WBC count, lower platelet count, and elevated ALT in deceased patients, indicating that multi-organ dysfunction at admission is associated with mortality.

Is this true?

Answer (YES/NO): NO